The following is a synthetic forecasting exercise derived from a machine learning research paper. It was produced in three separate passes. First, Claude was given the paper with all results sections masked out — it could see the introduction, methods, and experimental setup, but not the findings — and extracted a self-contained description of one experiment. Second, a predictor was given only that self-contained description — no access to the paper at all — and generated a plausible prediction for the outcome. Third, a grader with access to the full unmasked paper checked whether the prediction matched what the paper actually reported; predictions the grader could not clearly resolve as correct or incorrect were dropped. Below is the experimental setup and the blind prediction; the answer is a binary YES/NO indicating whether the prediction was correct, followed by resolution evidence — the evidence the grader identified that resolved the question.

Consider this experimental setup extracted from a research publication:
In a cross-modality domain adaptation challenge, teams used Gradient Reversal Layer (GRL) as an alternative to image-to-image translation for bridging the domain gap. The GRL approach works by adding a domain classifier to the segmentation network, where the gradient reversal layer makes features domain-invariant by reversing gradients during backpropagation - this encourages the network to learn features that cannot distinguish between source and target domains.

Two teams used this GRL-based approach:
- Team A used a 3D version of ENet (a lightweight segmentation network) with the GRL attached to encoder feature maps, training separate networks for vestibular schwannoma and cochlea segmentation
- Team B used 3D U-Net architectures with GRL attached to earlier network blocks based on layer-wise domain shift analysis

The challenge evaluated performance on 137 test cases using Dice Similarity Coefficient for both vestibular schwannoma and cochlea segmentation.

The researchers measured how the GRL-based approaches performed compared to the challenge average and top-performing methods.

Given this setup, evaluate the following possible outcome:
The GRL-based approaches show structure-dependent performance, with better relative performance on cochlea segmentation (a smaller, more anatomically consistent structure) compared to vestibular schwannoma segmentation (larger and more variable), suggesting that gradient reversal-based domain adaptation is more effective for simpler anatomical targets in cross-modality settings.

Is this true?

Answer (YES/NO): YES